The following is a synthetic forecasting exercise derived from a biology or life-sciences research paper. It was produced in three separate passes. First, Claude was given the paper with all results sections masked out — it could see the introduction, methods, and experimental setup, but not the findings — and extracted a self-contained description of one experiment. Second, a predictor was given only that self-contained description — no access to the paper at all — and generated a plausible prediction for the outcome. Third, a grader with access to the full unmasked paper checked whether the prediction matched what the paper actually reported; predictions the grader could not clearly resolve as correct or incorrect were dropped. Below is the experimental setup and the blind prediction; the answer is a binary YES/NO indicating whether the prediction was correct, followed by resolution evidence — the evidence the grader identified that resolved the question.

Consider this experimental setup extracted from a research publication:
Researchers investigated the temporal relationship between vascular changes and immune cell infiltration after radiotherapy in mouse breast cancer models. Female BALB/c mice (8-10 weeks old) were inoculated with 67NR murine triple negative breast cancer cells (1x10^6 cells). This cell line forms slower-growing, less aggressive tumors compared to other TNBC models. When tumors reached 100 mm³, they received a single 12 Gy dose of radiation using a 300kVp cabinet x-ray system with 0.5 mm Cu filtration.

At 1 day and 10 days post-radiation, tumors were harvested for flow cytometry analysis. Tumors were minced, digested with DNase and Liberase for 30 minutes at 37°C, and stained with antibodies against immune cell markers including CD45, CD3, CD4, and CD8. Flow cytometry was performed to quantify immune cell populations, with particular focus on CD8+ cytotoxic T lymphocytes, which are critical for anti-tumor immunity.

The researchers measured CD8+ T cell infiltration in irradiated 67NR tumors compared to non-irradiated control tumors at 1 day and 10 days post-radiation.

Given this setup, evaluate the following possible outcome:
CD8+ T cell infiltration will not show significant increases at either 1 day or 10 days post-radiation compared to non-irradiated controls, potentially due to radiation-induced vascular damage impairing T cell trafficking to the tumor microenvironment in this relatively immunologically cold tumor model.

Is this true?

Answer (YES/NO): NO